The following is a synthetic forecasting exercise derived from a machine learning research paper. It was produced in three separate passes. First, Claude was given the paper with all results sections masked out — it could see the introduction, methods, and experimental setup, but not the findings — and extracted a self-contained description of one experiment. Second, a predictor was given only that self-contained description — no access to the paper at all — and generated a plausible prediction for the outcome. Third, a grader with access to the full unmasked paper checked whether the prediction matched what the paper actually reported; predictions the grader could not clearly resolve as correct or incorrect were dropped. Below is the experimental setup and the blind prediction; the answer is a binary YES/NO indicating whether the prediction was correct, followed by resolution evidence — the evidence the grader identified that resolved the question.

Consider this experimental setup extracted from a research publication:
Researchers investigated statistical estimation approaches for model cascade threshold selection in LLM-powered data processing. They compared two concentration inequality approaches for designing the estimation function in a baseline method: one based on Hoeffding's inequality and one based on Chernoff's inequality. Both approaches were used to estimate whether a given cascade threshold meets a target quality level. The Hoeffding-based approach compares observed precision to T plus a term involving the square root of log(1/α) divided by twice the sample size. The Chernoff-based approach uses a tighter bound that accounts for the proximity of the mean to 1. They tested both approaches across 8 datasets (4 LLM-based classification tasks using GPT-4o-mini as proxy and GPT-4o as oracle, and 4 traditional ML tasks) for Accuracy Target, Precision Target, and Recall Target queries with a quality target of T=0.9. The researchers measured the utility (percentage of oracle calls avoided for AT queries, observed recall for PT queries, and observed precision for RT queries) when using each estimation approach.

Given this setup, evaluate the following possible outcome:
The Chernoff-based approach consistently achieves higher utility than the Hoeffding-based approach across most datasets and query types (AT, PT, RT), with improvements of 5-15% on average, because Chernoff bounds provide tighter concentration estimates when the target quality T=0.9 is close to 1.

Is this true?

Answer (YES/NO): NO